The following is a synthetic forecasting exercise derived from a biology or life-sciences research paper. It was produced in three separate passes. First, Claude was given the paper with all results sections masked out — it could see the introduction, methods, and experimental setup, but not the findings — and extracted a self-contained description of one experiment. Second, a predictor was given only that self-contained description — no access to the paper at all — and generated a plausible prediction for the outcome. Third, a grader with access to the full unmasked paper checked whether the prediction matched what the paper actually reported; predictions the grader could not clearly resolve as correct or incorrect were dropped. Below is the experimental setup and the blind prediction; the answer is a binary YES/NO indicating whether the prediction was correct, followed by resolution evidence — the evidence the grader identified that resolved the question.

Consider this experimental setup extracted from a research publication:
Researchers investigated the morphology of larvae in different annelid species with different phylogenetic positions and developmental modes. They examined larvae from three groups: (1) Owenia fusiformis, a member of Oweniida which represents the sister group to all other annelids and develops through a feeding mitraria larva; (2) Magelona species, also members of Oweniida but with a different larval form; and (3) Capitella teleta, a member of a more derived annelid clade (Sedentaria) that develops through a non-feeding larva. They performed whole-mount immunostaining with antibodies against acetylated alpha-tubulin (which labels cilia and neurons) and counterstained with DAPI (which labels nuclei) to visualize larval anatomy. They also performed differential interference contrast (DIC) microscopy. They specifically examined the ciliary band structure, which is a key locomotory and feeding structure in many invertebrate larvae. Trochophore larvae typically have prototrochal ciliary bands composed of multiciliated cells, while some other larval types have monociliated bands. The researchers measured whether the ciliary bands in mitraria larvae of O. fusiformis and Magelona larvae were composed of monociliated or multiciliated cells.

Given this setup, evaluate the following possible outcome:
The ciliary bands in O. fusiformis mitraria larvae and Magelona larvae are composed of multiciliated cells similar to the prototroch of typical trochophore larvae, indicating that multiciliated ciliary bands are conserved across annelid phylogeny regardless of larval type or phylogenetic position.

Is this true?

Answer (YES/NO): NO